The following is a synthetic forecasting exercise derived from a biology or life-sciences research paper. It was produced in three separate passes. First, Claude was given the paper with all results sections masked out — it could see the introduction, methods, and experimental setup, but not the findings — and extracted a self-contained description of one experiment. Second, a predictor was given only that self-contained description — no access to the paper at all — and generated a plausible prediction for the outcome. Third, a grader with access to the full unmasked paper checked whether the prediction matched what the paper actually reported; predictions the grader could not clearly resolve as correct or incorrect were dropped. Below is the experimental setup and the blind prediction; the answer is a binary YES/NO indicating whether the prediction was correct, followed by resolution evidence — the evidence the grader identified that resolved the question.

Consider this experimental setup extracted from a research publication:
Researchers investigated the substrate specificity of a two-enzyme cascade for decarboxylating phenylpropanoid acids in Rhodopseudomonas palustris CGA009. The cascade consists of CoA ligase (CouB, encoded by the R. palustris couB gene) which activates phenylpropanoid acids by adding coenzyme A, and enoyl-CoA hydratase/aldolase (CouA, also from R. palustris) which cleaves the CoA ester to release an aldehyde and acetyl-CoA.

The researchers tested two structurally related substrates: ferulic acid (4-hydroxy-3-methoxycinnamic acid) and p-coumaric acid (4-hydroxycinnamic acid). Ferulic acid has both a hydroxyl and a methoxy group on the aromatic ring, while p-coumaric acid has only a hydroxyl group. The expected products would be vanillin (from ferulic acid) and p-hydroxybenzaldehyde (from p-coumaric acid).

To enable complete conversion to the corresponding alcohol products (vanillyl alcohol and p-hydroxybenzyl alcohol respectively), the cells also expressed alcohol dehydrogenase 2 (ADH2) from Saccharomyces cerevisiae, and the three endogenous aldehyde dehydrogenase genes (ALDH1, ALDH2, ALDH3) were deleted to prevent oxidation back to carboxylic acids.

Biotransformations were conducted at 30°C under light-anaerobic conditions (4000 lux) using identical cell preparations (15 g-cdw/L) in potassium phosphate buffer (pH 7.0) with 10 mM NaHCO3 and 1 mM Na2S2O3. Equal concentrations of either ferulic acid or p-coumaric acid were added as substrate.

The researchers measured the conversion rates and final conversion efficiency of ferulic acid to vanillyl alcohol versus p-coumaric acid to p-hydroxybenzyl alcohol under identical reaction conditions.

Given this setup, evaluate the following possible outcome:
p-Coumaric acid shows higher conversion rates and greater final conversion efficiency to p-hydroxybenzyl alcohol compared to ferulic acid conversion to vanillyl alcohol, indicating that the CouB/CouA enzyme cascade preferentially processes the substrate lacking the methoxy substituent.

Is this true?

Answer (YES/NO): YES